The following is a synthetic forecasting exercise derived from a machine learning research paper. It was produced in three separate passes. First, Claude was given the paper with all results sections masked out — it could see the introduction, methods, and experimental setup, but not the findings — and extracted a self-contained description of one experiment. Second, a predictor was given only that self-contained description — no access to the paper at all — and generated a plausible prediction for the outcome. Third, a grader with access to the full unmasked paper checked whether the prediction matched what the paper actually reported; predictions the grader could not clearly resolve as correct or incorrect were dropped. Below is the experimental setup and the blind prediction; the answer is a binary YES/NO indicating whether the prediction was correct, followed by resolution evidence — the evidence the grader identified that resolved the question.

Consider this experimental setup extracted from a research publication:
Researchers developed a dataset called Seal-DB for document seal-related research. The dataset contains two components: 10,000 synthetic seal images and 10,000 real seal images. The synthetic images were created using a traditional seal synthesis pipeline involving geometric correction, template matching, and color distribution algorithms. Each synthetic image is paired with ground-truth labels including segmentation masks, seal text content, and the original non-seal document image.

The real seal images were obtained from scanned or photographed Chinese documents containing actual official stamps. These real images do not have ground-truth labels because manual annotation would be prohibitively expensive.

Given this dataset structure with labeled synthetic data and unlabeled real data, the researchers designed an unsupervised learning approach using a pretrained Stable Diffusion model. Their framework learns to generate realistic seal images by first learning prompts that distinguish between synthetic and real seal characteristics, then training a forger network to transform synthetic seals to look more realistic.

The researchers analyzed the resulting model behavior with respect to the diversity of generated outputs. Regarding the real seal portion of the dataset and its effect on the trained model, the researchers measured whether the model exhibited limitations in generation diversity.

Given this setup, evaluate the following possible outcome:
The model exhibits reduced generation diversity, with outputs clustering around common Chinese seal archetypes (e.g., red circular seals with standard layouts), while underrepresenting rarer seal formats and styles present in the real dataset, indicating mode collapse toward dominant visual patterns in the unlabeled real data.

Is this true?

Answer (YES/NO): NO